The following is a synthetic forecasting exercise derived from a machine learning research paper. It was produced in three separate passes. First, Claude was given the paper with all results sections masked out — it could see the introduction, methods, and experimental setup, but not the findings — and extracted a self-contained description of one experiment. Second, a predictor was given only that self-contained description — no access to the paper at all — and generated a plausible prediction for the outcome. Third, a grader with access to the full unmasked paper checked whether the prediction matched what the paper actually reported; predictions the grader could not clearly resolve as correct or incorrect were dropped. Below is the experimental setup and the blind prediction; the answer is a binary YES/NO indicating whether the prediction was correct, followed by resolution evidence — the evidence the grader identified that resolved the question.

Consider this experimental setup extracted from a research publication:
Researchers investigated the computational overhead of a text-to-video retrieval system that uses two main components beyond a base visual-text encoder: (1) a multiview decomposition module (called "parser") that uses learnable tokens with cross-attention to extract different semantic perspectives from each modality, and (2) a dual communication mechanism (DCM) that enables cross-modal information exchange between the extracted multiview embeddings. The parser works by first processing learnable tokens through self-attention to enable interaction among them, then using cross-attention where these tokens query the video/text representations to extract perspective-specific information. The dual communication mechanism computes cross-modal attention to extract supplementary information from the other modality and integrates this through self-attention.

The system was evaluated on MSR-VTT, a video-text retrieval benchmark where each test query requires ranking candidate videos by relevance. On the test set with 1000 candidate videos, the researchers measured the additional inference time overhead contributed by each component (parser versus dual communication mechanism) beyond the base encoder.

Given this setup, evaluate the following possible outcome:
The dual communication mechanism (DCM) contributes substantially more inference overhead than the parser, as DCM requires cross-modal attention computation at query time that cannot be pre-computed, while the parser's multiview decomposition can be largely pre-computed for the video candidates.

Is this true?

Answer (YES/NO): NO